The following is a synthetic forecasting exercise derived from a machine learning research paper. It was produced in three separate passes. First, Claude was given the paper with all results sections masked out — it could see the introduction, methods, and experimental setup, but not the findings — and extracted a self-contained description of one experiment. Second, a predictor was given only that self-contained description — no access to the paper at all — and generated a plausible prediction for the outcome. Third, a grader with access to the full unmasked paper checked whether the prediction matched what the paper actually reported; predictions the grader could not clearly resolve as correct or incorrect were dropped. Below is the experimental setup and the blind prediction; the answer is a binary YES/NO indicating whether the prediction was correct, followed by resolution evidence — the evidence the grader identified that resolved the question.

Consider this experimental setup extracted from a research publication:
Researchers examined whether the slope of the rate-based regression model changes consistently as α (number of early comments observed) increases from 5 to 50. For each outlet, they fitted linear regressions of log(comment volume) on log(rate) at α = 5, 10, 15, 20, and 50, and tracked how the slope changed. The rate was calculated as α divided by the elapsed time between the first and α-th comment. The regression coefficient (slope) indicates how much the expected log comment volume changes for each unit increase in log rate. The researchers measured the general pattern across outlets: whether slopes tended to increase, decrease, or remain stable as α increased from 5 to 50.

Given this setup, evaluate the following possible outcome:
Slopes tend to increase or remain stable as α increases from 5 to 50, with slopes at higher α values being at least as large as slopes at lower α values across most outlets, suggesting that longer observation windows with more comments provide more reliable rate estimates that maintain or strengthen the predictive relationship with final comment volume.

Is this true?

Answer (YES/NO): NO